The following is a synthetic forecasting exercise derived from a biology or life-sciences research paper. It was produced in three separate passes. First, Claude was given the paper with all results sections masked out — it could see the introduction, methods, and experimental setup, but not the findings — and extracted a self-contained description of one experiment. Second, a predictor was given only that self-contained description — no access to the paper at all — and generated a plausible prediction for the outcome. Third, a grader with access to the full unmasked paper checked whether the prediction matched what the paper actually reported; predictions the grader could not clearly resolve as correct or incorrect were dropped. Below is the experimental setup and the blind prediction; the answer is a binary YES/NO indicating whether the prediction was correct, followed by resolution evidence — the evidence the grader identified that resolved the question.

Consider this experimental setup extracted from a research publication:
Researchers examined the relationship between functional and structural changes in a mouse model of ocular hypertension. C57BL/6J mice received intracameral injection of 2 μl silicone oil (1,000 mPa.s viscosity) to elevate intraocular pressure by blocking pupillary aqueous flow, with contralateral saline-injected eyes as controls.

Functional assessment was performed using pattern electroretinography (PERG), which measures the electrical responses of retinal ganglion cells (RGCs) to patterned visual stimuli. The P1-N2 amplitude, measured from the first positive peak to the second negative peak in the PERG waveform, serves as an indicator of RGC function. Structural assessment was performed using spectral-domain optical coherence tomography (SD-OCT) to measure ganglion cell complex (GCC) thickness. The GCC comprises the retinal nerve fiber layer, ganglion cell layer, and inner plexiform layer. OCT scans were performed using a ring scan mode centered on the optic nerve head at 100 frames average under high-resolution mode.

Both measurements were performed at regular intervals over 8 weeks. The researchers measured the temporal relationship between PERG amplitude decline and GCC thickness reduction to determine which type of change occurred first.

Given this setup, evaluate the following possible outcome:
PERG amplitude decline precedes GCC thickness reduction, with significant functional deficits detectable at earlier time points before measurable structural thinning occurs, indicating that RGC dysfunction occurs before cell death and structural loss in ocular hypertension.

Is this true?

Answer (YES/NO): YES